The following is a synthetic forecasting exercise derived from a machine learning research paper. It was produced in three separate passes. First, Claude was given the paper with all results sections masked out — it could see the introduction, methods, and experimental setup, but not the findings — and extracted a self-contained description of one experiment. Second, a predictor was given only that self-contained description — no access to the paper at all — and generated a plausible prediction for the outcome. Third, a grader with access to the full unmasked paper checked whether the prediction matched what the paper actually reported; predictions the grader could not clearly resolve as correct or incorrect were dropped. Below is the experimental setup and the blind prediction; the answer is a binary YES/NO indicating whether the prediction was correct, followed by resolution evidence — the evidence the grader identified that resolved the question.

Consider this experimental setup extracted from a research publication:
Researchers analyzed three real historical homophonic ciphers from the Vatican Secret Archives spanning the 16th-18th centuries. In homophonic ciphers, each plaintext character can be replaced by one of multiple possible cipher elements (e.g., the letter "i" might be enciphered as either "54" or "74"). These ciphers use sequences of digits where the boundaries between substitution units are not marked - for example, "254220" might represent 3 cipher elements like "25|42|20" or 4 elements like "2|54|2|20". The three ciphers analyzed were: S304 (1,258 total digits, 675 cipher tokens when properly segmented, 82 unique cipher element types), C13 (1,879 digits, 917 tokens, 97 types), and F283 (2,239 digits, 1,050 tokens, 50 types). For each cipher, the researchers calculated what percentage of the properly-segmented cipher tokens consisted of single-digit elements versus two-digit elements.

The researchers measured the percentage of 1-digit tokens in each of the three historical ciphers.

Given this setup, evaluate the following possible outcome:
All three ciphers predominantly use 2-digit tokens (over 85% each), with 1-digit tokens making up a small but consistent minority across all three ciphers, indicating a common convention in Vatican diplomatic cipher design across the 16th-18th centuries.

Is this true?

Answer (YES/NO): NO